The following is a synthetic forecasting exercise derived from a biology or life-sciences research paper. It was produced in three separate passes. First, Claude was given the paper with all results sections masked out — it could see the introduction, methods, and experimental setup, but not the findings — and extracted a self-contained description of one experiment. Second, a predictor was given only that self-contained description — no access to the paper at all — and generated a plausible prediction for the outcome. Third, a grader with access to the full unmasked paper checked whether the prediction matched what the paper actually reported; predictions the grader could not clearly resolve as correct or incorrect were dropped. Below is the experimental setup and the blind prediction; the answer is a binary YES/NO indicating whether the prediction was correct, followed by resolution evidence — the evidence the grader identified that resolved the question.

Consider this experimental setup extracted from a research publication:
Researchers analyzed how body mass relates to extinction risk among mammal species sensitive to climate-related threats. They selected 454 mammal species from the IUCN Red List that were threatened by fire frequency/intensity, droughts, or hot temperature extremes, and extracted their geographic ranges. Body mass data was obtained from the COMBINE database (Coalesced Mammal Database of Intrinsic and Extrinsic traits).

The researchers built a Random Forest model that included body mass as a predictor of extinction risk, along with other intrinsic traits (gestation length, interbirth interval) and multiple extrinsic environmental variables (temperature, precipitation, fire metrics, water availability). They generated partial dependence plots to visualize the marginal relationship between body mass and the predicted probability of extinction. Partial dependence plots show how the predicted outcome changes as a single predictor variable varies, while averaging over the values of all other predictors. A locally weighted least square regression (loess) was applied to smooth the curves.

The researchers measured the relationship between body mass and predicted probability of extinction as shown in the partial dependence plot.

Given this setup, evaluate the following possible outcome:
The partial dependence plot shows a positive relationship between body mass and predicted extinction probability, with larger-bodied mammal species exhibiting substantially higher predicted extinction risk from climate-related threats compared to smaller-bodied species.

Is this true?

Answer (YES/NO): YES